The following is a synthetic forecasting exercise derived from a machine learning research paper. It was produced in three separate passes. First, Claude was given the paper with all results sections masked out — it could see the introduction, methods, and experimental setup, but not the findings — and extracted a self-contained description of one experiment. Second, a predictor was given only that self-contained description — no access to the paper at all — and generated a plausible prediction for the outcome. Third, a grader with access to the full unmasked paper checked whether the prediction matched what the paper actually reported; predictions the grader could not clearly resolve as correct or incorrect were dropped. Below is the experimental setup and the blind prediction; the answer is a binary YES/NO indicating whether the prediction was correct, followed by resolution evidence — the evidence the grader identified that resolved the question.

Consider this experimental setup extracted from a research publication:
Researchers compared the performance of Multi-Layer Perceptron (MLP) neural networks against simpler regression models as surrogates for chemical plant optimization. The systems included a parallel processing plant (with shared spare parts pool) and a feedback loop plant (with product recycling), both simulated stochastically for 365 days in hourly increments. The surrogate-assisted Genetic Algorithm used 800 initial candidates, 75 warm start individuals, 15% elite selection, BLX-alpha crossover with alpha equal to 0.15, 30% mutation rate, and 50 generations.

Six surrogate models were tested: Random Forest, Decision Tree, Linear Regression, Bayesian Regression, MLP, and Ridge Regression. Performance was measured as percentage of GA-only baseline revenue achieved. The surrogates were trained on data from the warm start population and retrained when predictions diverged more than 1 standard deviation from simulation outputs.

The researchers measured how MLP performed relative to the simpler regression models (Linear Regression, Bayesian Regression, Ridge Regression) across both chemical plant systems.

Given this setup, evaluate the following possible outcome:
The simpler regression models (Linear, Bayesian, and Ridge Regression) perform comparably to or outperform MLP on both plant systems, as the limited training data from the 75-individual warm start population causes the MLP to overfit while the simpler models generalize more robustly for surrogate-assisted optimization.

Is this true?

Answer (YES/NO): YES